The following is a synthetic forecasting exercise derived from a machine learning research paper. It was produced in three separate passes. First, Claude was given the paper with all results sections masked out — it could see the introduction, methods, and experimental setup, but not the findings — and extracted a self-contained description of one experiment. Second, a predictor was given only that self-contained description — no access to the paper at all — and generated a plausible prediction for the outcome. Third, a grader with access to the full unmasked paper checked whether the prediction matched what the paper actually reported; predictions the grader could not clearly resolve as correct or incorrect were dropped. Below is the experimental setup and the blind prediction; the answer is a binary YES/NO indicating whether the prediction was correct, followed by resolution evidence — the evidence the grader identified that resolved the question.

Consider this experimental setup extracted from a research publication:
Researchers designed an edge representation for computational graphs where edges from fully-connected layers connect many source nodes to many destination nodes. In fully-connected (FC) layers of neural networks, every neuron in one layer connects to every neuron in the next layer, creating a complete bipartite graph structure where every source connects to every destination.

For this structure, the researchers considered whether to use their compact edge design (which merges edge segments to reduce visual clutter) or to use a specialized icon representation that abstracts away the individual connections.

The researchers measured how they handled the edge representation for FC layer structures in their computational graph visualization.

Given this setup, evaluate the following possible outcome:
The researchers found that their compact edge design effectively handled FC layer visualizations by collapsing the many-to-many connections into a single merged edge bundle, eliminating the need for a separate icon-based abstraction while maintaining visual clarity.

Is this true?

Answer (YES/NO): NO